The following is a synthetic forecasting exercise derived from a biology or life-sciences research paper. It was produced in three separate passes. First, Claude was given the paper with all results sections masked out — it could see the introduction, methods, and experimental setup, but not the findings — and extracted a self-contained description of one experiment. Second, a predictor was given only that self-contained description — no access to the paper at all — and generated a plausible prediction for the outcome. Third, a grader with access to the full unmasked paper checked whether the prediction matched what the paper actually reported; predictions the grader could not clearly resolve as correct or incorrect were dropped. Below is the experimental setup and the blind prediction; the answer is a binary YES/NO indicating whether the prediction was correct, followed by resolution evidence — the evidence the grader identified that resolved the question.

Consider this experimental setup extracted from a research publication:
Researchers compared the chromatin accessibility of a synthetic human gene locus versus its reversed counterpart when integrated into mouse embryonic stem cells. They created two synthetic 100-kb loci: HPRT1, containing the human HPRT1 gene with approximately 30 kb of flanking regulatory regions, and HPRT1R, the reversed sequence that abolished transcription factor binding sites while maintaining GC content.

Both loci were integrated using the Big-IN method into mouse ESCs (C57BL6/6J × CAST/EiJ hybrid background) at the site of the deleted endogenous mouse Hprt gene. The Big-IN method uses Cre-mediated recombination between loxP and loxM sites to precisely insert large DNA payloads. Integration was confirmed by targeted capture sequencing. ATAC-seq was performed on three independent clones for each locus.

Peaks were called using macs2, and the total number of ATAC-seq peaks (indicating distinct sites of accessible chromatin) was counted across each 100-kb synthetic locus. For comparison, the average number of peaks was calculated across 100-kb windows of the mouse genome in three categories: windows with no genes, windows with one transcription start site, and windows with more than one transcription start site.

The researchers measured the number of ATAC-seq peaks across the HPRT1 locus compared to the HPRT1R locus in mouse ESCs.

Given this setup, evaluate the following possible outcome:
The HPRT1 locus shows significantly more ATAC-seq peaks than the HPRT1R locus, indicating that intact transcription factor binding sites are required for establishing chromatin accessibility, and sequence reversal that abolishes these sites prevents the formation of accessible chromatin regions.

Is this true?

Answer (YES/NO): YES